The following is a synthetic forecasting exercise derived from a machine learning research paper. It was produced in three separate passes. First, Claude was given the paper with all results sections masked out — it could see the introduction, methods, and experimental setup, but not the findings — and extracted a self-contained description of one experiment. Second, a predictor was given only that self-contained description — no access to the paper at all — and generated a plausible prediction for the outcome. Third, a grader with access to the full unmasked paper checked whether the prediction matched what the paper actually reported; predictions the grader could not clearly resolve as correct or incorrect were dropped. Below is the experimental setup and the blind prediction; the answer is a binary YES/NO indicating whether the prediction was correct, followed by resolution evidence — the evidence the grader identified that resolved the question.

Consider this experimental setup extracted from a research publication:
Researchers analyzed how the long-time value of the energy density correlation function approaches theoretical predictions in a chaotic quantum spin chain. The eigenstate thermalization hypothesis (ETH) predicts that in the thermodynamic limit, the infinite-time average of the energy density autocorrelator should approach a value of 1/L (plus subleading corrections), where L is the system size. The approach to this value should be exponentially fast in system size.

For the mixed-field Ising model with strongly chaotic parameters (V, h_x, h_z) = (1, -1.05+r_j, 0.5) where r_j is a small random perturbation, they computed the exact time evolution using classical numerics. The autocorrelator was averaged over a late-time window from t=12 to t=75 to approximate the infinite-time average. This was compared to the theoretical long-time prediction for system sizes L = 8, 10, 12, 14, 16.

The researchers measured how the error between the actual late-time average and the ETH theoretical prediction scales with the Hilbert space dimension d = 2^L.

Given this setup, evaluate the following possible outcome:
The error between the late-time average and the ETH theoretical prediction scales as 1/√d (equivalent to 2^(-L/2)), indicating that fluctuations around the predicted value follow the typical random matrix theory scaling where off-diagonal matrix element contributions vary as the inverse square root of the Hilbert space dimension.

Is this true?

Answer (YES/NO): YES